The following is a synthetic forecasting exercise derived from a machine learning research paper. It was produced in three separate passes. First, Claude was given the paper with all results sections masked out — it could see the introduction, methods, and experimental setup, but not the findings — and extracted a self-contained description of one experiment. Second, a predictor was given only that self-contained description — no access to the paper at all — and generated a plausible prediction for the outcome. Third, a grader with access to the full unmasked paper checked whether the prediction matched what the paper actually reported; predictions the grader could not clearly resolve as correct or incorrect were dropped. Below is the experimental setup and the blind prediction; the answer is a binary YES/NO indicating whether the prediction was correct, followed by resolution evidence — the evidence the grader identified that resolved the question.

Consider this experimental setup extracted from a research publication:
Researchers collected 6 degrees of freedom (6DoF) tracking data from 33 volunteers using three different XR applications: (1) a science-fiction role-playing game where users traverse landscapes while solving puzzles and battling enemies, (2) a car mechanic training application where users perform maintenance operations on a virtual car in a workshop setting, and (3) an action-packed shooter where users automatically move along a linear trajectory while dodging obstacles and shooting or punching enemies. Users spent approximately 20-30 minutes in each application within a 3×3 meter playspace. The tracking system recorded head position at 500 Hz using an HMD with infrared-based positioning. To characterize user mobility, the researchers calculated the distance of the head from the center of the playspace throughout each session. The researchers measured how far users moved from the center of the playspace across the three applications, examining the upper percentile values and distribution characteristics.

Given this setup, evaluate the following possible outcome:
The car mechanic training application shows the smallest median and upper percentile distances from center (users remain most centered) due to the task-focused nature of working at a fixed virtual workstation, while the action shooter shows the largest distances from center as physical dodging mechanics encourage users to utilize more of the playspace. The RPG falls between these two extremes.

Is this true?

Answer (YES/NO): NO